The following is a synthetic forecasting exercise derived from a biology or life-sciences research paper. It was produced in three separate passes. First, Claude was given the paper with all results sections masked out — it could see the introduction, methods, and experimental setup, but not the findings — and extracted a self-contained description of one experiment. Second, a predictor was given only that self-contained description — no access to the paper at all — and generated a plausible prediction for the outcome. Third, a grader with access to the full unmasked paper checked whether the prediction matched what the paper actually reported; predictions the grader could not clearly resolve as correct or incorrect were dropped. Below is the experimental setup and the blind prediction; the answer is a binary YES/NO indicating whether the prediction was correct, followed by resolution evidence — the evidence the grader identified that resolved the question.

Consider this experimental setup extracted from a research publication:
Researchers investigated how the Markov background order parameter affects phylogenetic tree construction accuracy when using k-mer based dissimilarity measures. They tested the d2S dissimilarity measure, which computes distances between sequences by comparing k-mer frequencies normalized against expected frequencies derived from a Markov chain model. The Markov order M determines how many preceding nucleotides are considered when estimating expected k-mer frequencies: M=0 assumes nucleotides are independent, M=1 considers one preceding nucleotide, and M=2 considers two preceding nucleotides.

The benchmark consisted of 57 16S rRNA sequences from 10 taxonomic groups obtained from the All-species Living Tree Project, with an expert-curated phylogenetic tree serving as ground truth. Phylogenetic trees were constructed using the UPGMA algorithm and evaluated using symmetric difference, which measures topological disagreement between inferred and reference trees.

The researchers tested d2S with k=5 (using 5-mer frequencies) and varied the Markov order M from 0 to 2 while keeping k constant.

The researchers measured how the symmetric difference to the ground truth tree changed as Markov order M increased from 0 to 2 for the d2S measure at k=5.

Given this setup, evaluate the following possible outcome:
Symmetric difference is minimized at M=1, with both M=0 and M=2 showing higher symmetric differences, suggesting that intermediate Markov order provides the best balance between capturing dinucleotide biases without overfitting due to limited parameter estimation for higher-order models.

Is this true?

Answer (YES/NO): NO